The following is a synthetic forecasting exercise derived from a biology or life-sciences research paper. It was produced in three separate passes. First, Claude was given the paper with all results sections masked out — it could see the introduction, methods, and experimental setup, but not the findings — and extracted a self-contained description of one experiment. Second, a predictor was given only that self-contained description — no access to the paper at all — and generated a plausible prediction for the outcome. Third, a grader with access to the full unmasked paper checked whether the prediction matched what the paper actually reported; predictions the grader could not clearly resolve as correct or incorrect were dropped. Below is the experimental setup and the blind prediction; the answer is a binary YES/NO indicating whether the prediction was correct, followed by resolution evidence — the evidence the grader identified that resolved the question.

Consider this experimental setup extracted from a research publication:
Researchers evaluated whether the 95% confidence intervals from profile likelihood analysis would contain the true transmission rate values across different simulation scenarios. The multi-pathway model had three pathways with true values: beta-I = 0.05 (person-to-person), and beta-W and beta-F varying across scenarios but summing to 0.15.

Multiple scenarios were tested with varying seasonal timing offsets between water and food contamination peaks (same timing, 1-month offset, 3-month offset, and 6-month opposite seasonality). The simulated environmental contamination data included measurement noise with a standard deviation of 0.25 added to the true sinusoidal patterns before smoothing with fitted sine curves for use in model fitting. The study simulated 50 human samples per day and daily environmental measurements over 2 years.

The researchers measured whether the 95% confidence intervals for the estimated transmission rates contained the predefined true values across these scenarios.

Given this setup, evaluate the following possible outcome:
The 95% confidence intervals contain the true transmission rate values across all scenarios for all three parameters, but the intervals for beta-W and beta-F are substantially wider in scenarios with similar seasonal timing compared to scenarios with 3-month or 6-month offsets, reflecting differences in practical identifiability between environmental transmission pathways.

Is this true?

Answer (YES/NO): NO